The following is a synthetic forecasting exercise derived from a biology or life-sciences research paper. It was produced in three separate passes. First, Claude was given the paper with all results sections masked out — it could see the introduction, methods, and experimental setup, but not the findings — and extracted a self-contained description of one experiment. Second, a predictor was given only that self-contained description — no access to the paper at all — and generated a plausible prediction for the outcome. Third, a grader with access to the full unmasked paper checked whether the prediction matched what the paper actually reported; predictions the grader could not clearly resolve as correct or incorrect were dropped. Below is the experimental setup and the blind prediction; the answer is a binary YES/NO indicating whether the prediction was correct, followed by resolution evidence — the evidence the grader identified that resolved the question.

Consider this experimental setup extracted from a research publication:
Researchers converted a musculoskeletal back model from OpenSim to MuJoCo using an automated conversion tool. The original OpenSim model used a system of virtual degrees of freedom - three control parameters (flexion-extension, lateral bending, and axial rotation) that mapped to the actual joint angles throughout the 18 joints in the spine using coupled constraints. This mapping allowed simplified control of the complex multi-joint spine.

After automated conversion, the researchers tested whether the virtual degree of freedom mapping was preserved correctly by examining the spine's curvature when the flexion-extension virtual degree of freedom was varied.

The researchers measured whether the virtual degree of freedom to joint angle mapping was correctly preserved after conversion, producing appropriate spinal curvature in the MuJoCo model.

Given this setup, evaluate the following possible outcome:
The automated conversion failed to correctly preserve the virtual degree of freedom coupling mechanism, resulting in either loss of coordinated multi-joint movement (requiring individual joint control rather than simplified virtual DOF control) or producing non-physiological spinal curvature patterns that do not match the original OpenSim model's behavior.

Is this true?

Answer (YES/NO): YES